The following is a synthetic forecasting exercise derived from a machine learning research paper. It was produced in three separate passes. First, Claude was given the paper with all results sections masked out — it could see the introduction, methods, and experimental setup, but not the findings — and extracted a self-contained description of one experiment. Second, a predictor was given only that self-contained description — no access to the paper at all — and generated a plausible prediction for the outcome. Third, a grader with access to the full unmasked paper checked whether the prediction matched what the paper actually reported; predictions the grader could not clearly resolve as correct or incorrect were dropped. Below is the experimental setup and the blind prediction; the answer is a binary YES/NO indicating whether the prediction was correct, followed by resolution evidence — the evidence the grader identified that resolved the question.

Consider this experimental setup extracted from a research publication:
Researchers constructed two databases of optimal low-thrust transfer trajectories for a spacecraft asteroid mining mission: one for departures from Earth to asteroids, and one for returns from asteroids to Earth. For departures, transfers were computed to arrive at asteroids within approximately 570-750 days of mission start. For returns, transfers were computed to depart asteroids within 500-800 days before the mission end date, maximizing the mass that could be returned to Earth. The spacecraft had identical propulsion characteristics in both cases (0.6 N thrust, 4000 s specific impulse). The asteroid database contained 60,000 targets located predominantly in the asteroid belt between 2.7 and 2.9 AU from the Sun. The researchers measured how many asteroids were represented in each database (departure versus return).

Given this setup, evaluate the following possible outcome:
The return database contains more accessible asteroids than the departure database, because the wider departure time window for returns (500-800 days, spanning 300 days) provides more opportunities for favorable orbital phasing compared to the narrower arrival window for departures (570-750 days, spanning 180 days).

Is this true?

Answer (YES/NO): YES